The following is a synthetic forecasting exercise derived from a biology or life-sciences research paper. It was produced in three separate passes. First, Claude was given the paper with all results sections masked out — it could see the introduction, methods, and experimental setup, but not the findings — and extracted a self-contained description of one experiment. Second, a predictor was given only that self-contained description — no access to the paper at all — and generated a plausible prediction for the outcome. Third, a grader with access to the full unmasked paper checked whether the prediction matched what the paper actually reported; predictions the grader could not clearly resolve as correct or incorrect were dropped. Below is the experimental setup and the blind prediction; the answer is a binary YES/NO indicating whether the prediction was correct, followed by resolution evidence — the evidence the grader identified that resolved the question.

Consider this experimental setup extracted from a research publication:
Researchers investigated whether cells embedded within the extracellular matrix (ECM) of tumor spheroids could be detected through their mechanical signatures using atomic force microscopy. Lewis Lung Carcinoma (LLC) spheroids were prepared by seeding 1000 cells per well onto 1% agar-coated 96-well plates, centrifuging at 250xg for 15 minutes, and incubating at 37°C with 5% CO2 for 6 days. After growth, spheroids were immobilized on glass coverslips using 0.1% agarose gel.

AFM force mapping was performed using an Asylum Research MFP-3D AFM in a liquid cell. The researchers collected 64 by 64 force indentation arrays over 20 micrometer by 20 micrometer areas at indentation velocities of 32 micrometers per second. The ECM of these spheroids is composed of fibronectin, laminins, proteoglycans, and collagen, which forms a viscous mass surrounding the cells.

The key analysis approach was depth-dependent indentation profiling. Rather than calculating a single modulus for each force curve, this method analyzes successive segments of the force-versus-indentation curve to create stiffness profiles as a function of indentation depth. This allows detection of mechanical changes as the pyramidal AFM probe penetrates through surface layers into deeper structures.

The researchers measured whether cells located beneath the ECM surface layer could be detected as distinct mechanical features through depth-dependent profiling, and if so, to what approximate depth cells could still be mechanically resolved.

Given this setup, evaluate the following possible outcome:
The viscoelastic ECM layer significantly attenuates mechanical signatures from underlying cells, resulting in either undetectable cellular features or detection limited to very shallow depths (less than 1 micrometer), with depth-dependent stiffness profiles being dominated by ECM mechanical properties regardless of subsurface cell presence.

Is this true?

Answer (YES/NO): NO